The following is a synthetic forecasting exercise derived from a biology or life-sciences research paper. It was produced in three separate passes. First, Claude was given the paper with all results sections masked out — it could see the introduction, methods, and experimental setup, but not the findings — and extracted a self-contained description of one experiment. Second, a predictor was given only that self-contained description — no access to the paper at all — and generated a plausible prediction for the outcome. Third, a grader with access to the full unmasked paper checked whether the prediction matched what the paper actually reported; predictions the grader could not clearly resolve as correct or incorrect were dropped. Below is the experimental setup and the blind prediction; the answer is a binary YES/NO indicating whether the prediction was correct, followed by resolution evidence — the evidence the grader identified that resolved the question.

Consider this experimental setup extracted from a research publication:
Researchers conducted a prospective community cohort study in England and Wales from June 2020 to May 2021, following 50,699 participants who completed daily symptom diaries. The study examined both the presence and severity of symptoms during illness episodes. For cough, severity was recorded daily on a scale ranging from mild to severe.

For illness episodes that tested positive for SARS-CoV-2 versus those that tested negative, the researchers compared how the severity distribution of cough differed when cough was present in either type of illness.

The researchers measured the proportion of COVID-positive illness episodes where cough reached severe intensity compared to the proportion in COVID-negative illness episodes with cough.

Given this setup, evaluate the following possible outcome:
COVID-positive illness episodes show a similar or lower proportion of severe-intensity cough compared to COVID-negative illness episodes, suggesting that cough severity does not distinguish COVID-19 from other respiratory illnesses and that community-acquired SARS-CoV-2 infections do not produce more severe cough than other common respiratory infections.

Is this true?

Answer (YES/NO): NO